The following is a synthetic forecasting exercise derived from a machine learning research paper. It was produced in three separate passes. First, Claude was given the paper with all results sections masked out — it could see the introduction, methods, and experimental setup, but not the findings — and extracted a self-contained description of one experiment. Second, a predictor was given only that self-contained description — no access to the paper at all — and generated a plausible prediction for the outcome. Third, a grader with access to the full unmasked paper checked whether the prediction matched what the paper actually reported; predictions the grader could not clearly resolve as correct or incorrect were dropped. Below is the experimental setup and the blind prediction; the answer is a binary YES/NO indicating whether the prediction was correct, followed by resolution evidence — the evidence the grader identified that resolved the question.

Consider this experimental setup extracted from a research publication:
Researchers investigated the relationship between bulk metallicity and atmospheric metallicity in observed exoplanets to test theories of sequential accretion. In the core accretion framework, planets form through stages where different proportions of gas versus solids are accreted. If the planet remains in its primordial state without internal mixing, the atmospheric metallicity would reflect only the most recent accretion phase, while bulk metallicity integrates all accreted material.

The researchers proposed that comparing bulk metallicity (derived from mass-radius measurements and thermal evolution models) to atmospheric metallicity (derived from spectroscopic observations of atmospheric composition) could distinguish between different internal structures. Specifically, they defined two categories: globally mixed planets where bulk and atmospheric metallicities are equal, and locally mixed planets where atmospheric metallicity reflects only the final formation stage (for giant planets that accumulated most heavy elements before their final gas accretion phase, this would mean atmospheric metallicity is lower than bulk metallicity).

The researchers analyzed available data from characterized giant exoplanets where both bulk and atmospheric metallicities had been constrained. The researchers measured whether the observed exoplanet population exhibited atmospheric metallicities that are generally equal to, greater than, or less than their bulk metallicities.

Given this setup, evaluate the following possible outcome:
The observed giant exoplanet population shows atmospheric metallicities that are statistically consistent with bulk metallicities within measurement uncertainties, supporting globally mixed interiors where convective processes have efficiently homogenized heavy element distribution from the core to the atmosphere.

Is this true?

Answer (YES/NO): NO